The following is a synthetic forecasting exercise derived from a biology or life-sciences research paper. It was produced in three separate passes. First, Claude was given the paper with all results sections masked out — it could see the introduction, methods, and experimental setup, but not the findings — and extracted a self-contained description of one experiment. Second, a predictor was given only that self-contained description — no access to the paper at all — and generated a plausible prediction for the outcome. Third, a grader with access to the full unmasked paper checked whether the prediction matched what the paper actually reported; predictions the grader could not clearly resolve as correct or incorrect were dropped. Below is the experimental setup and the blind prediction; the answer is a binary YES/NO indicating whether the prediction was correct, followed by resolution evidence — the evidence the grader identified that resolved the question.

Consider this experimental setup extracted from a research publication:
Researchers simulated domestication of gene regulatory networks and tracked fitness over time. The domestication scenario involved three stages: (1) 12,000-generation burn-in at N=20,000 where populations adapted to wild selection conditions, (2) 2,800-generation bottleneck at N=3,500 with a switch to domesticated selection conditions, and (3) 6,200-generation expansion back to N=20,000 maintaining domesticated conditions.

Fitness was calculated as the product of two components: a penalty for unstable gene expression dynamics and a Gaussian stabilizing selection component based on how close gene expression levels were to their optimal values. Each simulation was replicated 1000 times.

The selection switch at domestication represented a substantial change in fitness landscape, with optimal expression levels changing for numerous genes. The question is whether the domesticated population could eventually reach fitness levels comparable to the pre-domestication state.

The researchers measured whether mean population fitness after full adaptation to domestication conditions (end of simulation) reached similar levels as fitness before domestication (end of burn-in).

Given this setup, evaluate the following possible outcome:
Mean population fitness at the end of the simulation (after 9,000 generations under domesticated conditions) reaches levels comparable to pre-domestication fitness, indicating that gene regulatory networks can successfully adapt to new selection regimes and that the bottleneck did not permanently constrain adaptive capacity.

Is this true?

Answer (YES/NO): YES